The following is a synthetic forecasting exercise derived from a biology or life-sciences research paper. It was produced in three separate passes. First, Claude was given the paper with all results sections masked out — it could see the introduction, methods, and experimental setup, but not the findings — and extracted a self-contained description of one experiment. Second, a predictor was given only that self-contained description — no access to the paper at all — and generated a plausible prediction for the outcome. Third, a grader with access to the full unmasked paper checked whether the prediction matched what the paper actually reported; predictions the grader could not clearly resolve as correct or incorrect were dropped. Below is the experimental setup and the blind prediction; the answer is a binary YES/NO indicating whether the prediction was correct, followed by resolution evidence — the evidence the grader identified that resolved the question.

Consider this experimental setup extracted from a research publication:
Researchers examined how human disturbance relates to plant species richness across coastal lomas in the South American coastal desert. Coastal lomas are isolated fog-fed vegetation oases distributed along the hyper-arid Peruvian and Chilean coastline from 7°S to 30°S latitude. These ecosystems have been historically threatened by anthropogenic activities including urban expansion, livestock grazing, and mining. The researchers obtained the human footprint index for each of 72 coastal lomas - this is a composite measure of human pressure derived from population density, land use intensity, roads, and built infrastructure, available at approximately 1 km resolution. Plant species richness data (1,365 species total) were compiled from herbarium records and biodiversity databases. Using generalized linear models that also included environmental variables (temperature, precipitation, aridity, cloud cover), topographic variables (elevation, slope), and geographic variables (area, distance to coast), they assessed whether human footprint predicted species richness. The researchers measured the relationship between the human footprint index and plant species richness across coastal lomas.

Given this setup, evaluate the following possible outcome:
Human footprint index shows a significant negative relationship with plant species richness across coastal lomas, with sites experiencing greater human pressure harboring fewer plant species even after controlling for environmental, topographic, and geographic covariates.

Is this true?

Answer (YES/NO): NO